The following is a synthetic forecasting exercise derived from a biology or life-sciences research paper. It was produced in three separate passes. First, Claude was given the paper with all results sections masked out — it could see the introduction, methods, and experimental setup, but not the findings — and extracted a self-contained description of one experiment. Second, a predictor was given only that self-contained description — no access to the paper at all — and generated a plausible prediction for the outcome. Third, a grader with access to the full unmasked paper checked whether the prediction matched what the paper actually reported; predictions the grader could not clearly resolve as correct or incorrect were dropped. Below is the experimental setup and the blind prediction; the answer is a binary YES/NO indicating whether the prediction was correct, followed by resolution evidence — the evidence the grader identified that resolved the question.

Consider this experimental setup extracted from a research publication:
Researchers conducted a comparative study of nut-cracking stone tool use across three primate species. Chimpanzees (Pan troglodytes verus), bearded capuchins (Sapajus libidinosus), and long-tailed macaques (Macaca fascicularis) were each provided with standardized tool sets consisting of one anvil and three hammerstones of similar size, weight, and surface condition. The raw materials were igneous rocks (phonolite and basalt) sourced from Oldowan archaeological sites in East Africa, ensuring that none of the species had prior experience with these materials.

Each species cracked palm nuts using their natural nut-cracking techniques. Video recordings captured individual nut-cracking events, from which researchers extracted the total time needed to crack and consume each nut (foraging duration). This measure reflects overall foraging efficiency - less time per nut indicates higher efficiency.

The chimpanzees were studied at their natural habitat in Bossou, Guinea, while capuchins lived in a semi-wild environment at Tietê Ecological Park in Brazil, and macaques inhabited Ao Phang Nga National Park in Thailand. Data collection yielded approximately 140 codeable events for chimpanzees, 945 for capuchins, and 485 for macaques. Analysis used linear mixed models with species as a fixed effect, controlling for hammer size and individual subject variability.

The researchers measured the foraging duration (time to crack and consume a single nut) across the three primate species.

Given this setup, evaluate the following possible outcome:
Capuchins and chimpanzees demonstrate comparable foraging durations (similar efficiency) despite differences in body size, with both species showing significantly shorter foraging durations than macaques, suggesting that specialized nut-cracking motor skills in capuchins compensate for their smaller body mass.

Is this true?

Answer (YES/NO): NO